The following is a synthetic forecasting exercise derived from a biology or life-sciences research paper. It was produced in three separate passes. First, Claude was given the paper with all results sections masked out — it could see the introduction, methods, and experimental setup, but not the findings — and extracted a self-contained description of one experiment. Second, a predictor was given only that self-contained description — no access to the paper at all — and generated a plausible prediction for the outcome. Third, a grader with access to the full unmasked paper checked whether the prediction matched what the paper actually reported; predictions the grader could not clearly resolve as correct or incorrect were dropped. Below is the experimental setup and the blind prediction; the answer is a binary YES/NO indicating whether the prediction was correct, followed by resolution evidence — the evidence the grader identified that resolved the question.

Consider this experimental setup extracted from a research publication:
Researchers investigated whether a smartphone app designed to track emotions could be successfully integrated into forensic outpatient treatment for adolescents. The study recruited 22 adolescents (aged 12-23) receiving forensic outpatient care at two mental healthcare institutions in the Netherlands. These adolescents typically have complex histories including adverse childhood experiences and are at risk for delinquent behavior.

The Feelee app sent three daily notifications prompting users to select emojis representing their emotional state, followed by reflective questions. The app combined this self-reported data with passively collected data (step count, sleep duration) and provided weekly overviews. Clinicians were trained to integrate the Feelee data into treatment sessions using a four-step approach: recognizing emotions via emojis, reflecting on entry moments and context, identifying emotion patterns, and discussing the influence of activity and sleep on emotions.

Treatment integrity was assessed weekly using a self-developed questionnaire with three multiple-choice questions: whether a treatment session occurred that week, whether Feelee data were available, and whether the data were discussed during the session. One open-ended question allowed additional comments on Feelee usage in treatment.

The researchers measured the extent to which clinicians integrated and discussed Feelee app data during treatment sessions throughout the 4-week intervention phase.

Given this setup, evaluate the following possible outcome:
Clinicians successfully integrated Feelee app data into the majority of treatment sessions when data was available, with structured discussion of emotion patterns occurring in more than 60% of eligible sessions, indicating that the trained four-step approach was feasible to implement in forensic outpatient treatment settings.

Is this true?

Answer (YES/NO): NO